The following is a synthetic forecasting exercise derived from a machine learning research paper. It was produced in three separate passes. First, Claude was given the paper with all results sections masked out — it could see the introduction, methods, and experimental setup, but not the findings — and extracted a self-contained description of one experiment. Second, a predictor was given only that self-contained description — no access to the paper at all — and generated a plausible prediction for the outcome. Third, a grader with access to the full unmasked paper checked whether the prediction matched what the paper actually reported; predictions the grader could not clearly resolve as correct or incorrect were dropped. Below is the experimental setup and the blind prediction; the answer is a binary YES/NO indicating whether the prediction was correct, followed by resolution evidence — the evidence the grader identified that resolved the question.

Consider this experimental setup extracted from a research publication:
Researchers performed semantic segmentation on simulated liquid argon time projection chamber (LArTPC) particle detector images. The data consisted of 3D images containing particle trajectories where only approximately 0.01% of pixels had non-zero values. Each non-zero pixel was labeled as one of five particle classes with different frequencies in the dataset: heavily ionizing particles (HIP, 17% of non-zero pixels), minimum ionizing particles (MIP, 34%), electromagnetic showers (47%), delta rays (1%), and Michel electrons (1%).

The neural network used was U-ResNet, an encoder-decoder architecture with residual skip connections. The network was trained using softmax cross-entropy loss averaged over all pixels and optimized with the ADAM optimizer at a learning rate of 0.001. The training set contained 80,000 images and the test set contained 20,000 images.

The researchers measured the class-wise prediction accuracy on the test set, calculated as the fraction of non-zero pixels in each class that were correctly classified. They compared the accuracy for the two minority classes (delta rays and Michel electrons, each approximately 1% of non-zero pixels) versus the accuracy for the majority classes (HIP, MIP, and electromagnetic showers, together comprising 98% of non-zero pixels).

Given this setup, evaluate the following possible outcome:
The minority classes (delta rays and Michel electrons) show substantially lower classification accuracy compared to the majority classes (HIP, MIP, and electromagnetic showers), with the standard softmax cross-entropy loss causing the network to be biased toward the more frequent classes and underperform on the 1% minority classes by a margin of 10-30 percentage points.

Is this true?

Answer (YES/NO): NO